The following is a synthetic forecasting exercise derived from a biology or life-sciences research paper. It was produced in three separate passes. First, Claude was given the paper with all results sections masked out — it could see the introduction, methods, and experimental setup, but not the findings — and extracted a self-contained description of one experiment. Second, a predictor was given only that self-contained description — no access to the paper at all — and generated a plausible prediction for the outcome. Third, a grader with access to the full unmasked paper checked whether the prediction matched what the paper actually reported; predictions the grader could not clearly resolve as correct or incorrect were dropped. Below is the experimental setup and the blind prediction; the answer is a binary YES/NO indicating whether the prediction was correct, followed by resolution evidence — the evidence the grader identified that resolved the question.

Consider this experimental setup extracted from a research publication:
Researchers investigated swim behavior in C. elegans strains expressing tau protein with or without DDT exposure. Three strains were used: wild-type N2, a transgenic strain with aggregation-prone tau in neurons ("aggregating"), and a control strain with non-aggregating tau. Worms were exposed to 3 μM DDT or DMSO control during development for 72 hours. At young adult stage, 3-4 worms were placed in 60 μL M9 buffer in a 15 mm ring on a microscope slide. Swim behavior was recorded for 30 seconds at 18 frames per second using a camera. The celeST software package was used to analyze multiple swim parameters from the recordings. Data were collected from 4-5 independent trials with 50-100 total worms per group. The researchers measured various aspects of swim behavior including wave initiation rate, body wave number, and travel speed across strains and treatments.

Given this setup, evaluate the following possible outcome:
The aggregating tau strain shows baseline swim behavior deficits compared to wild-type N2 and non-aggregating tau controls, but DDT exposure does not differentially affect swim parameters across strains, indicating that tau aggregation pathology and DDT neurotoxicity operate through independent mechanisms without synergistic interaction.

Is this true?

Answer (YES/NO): NO